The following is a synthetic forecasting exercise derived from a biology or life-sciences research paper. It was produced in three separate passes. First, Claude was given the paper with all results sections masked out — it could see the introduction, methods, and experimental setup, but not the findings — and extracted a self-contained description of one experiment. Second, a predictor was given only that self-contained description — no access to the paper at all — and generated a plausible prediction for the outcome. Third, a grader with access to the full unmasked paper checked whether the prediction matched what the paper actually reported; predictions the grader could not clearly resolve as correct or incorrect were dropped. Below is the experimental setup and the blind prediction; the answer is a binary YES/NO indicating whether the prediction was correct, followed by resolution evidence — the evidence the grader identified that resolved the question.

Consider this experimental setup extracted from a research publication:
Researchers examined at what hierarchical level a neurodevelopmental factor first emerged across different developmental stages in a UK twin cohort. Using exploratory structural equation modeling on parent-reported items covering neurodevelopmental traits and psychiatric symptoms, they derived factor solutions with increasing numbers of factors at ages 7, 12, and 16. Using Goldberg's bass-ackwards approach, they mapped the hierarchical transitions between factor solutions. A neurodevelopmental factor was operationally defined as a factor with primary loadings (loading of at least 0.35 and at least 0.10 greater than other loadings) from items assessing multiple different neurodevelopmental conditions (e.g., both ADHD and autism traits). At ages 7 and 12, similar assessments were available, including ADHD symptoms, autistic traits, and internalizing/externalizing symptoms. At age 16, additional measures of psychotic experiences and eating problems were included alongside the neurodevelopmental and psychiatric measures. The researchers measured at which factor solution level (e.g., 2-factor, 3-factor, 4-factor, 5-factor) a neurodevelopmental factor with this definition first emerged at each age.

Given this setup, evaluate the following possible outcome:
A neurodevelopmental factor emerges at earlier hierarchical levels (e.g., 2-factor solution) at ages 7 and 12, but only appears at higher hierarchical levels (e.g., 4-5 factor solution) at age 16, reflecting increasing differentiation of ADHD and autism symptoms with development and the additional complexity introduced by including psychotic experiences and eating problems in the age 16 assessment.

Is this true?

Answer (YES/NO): NO